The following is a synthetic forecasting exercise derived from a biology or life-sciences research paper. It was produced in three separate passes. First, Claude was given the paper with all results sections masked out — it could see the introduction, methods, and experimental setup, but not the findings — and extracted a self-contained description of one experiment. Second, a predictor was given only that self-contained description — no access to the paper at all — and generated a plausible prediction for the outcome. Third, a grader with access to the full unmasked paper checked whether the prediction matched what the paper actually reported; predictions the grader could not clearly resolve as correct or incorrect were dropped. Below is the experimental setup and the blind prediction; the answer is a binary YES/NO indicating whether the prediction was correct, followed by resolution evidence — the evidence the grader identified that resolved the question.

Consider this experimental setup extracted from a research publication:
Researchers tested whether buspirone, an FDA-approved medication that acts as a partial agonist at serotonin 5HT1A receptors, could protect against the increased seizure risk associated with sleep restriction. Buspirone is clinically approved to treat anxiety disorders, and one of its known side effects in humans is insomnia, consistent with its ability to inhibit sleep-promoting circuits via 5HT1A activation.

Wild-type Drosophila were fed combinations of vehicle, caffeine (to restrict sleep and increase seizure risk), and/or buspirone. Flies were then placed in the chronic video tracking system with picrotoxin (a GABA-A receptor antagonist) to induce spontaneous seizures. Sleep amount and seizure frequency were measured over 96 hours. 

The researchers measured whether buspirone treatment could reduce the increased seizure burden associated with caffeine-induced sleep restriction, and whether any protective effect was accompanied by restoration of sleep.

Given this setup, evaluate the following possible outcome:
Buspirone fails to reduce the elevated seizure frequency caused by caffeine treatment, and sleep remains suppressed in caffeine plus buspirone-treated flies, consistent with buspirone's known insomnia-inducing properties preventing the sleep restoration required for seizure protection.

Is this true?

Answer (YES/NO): NO